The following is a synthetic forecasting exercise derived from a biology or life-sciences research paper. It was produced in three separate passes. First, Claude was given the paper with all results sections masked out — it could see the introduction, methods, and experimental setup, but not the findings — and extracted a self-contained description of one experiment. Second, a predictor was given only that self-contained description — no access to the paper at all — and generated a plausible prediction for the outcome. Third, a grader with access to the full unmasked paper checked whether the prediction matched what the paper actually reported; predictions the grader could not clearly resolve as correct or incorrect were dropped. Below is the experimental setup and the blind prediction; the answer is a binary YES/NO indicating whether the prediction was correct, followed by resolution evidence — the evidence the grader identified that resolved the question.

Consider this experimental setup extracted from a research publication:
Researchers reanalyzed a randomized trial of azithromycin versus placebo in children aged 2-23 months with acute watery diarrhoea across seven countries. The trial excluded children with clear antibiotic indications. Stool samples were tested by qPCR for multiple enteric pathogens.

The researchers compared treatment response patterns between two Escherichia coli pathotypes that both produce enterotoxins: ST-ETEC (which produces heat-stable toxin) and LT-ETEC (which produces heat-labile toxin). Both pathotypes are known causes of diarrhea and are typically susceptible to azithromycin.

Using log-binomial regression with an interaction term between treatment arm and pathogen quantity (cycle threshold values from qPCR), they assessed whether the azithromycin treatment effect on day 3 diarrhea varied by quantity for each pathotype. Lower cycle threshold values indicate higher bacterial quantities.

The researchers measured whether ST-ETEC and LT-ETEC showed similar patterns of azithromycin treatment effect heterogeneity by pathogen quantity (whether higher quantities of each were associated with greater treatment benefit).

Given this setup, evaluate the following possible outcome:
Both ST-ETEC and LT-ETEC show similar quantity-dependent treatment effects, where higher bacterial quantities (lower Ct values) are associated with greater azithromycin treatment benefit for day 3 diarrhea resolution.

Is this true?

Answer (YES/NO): NO